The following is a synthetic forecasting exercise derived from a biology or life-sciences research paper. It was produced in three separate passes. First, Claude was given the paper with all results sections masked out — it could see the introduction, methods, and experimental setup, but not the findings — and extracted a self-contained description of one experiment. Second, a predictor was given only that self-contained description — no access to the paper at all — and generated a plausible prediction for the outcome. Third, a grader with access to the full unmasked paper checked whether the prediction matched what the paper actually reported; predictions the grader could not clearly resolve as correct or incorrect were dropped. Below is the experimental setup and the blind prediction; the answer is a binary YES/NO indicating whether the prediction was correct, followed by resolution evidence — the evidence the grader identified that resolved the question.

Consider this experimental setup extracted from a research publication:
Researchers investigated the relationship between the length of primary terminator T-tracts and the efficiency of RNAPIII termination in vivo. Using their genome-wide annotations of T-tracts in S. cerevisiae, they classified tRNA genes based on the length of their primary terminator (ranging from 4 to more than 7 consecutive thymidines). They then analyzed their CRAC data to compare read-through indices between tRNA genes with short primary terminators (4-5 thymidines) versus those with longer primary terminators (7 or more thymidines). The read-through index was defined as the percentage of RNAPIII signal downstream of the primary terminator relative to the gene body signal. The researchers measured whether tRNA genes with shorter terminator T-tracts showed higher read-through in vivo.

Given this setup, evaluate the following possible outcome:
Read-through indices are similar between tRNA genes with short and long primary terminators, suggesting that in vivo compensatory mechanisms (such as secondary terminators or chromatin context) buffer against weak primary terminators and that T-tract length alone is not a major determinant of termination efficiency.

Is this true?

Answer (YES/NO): NO